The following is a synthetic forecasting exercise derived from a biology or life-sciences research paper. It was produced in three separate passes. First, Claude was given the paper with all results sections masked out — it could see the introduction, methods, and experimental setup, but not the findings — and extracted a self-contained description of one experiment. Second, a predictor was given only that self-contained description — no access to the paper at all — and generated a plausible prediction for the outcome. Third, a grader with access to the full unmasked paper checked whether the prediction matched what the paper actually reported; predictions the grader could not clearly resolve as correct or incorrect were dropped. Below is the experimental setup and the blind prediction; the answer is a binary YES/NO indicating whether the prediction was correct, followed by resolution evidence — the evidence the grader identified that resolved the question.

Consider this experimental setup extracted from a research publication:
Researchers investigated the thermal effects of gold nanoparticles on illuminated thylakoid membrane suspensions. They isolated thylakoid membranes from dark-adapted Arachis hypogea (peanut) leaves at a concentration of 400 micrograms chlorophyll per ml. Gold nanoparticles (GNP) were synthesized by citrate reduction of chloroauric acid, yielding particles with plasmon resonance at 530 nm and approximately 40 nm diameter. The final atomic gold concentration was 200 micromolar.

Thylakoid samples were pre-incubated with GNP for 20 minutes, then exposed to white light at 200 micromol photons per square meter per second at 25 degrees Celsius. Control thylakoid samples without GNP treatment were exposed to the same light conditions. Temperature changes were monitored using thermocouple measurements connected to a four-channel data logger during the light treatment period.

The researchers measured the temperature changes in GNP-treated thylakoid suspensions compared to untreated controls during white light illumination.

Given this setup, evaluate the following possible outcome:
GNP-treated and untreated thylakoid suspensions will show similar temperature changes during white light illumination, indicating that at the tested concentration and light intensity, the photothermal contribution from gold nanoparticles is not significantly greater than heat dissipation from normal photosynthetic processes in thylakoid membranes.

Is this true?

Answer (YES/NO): YES